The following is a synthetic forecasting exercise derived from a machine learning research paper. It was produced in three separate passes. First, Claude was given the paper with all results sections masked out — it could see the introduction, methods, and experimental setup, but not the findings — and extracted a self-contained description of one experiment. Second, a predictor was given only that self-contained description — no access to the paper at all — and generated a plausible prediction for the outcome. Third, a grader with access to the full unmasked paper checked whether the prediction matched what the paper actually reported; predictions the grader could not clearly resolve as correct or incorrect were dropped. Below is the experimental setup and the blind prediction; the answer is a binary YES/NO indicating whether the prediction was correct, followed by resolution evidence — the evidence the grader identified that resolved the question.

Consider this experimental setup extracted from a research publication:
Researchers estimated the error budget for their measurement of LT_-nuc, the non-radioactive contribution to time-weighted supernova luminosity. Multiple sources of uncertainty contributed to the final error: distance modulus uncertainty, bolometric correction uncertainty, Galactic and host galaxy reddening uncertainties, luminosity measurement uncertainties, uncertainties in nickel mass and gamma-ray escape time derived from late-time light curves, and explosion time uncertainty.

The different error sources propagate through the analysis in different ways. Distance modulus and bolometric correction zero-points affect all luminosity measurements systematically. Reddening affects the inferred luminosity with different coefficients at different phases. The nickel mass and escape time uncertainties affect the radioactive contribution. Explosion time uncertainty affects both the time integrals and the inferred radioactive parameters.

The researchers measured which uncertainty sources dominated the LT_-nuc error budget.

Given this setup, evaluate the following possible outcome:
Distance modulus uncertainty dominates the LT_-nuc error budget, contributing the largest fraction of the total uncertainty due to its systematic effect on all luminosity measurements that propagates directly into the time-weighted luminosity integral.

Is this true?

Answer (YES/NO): NO